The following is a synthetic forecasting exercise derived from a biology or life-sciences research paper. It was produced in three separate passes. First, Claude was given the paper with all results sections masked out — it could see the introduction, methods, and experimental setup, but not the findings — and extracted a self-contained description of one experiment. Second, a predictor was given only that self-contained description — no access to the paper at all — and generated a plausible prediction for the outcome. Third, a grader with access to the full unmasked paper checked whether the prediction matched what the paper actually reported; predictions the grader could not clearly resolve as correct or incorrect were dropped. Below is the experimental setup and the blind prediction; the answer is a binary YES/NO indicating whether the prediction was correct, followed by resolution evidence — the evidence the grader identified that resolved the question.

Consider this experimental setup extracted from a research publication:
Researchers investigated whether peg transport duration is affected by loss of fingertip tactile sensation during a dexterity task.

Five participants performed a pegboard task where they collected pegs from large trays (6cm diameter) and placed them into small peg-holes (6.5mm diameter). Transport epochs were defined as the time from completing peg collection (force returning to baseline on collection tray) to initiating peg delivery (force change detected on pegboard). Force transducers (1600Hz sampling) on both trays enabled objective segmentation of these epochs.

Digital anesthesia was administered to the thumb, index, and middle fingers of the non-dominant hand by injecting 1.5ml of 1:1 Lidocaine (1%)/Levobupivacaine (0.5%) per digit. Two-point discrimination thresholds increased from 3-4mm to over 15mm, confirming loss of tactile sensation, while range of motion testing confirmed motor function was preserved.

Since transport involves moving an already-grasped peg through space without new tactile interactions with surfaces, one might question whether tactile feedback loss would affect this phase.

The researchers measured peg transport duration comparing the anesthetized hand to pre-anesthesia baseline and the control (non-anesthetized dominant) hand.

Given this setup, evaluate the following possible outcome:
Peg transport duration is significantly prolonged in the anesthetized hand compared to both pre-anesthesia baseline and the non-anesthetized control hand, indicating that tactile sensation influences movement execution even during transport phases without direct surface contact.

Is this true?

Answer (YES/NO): YES